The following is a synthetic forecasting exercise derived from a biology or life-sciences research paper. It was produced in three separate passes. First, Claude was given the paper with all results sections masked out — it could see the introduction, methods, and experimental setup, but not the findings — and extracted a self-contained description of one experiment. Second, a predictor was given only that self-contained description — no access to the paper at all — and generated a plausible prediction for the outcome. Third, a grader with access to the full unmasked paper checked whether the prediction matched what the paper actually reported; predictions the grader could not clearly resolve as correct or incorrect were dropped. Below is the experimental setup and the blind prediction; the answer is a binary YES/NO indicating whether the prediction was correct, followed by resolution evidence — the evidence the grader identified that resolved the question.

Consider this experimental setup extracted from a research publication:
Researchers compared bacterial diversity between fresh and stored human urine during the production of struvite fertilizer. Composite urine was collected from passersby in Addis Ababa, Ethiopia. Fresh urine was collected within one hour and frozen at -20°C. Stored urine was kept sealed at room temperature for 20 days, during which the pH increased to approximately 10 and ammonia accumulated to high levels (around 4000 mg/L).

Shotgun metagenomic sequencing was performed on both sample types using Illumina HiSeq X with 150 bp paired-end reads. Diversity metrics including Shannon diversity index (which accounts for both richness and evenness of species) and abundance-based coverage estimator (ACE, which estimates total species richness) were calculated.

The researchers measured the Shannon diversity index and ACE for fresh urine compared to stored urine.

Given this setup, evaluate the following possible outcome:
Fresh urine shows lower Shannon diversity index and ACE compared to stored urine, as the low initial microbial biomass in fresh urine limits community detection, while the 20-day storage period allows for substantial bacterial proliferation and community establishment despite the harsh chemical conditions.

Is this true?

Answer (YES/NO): NO